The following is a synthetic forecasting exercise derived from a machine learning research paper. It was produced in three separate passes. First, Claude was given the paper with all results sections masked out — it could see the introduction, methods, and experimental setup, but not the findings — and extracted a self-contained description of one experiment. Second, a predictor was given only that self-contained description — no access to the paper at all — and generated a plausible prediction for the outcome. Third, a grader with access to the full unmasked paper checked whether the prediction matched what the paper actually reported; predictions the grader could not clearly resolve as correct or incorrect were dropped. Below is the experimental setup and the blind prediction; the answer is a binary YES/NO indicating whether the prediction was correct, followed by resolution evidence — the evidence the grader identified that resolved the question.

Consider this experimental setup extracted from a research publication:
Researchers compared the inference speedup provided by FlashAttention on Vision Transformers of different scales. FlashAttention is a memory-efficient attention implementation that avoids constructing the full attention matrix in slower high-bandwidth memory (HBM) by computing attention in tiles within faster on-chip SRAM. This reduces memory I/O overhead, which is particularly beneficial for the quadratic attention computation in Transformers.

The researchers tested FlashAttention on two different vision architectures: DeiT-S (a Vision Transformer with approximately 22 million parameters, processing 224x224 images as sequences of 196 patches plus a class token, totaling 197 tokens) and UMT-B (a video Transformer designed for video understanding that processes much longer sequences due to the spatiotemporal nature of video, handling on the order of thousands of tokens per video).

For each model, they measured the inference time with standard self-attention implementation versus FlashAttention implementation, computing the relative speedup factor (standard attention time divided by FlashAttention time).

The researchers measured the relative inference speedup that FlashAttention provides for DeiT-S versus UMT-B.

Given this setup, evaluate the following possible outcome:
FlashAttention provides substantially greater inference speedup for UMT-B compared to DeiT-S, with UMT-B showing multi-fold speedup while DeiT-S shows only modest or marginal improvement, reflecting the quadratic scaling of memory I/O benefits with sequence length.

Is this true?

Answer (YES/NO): YES